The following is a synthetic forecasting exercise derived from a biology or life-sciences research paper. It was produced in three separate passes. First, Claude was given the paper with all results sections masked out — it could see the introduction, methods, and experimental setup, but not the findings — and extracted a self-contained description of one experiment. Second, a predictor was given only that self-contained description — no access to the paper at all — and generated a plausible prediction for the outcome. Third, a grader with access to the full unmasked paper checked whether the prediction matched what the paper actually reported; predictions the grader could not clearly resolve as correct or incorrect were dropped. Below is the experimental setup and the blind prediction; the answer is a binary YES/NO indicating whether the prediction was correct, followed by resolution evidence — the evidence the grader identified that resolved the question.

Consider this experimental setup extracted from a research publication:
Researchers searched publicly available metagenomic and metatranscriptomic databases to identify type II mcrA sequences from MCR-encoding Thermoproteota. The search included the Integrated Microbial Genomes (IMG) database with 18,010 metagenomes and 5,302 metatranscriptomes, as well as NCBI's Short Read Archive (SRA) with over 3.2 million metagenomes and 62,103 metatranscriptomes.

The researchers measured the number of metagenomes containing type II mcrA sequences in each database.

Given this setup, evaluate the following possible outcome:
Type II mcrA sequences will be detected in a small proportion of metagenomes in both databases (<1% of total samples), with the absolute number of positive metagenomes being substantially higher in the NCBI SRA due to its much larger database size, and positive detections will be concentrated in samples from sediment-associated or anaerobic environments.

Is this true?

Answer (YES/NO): NO